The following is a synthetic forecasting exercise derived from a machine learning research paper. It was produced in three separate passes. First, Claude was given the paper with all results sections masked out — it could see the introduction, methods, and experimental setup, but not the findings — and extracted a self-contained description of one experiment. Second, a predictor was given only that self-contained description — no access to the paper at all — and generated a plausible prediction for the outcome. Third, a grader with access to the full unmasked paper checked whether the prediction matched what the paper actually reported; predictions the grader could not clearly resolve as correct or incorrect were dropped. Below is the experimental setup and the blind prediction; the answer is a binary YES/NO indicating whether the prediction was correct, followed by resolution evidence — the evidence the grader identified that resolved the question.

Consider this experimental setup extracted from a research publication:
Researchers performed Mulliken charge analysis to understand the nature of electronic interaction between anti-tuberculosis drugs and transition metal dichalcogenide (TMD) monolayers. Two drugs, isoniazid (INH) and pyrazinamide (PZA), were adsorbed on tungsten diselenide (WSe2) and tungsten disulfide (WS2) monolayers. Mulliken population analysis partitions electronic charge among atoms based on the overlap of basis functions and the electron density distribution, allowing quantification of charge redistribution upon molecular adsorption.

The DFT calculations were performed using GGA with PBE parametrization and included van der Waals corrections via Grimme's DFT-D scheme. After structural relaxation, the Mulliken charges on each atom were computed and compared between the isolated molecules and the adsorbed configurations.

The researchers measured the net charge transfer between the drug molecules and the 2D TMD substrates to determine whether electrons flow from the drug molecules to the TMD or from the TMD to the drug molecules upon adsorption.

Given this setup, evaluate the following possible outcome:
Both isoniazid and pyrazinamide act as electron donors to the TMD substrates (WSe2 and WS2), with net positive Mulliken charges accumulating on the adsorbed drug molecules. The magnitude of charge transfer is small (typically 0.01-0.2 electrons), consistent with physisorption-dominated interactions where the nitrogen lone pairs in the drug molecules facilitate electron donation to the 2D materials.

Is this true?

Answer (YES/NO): NO